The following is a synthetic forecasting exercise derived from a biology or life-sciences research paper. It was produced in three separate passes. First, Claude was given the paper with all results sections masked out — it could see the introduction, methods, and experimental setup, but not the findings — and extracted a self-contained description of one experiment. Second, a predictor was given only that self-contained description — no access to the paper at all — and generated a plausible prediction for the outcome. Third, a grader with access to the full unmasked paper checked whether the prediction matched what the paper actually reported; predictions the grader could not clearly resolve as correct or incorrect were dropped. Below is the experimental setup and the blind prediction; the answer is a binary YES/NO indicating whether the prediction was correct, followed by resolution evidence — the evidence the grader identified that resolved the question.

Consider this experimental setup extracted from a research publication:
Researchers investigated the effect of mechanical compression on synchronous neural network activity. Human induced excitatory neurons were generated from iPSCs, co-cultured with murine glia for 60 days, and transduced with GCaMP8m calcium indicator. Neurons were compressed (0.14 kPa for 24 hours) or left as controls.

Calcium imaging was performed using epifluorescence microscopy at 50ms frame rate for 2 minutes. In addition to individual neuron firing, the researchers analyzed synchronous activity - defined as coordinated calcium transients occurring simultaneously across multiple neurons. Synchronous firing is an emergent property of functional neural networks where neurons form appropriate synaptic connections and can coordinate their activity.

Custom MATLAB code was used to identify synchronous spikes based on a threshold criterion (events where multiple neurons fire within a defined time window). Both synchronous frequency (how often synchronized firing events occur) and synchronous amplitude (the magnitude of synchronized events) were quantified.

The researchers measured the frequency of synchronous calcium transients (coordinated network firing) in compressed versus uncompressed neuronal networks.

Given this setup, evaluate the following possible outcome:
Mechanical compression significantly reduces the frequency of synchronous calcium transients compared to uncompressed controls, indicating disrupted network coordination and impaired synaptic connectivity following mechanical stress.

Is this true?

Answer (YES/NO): NO